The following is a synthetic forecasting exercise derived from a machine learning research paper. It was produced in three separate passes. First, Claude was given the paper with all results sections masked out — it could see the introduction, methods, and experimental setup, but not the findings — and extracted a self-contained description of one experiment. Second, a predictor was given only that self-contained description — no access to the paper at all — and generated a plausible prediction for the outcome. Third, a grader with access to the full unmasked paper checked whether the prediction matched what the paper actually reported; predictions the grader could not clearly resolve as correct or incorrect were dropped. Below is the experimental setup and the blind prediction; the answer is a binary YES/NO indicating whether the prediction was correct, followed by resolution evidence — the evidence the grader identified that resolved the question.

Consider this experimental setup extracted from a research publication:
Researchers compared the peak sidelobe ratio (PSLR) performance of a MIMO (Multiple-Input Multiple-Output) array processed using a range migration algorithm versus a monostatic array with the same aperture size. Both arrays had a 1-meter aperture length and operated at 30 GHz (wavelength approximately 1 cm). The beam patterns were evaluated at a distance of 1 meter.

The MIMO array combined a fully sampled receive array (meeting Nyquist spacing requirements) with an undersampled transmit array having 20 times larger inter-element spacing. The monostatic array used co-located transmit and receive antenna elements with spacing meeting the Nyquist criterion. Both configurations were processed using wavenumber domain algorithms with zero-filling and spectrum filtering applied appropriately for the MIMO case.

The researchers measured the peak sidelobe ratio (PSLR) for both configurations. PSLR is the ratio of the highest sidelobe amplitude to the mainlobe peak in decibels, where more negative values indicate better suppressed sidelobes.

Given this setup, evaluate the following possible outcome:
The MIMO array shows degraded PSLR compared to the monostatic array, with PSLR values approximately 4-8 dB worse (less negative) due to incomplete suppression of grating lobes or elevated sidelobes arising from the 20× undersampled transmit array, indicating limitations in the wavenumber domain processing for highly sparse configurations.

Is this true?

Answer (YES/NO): NO